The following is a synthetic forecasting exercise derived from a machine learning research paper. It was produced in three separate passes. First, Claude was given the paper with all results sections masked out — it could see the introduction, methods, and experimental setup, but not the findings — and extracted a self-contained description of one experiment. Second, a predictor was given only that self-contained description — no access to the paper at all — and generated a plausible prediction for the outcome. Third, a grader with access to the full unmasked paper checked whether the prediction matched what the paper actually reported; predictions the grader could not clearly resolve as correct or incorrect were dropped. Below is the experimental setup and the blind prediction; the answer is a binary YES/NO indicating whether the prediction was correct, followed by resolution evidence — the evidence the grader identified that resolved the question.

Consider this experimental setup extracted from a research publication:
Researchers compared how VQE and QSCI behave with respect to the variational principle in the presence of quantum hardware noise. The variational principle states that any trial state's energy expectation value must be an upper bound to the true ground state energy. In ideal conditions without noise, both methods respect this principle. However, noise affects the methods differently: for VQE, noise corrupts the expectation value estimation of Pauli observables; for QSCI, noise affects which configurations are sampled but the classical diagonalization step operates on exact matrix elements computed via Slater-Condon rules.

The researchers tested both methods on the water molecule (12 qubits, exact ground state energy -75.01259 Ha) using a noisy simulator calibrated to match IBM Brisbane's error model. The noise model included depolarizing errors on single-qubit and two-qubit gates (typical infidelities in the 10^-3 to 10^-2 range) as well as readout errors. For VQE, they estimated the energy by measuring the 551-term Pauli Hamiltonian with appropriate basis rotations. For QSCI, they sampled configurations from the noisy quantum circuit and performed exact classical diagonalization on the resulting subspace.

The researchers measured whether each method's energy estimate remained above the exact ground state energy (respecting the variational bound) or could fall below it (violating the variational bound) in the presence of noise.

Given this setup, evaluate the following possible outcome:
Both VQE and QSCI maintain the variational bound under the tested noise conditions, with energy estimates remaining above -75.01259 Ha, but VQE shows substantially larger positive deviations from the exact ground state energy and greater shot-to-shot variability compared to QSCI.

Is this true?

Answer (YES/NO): NO